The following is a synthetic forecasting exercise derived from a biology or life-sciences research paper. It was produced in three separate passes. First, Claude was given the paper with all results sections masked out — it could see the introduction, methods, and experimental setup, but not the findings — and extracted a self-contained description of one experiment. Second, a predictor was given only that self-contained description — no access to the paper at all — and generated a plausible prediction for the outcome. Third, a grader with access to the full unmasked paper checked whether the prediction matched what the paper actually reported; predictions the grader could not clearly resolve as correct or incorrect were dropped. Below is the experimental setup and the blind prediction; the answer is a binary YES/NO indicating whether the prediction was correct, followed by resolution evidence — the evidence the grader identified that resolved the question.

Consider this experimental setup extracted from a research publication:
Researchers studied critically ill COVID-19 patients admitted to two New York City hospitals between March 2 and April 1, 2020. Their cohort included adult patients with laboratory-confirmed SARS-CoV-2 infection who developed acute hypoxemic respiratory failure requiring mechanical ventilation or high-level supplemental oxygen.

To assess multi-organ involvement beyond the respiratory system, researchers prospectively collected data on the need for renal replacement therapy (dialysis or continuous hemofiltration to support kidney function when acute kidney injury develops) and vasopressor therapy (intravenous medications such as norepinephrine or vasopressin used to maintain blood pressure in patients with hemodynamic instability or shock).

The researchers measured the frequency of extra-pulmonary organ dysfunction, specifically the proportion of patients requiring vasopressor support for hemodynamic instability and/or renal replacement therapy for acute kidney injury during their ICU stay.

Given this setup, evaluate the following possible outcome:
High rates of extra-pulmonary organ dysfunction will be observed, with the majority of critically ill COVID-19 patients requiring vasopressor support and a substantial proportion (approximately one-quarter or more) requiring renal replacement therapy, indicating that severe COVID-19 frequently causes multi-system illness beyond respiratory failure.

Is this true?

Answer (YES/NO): YES